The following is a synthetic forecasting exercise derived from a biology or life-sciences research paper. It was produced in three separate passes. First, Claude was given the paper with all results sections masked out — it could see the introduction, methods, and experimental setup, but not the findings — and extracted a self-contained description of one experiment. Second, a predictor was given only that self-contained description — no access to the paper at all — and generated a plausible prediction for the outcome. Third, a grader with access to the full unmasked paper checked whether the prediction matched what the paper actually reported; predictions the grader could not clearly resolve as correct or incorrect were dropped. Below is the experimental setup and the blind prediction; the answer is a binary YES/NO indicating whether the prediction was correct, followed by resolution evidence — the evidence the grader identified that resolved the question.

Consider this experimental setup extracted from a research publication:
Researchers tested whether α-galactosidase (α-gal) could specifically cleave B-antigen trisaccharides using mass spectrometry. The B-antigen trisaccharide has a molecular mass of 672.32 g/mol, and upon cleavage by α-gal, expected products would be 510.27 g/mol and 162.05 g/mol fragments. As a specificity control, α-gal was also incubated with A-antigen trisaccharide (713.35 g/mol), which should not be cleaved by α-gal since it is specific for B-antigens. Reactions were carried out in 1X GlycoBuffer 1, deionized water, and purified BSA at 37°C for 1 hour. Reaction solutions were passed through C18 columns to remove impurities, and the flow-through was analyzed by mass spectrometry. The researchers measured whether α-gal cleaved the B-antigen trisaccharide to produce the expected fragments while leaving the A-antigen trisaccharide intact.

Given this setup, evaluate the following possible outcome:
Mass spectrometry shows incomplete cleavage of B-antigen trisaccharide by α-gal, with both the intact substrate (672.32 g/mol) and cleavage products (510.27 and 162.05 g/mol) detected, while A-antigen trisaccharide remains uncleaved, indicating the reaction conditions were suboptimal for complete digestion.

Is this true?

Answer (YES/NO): NO